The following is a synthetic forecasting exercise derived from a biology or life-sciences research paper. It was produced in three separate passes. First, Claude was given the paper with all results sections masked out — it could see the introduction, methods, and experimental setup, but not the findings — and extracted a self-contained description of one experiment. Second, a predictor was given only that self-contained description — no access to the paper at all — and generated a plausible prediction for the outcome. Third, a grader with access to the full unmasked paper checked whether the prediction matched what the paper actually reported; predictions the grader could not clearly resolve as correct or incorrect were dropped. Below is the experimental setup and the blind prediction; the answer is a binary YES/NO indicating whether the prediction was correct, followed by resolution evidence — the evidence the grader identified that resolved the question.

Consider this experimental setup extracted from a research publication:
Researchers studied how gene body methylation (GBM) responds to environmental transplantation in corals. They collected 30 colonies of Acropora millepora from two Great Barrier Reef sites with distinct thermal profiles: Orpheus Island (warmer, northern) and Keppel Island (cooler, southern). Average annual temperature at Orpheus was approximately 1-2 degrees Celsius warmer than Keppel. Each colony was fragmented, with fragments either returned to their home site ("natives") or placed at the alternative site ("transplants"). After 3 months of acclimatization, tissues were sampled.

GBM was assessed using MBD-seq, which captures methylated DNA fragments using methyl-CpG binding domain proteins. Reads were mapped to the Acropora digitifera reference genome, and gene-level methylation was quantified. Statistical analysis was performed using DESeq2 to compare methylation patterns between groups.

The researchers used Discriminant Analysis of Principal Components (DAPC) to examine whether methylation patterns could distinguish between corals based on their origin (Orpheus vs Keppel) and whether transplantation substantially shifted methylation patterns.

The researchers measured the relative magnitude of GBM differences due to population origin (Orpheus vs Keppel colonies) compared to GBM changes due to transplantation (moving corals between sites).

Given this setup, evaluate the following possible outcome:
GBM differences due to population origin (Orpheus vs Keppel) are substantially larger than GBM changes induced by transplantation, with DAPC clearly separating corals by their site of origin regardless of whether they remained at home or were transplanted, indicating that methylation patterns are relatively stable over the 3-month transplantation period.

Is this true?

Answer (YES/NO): YES